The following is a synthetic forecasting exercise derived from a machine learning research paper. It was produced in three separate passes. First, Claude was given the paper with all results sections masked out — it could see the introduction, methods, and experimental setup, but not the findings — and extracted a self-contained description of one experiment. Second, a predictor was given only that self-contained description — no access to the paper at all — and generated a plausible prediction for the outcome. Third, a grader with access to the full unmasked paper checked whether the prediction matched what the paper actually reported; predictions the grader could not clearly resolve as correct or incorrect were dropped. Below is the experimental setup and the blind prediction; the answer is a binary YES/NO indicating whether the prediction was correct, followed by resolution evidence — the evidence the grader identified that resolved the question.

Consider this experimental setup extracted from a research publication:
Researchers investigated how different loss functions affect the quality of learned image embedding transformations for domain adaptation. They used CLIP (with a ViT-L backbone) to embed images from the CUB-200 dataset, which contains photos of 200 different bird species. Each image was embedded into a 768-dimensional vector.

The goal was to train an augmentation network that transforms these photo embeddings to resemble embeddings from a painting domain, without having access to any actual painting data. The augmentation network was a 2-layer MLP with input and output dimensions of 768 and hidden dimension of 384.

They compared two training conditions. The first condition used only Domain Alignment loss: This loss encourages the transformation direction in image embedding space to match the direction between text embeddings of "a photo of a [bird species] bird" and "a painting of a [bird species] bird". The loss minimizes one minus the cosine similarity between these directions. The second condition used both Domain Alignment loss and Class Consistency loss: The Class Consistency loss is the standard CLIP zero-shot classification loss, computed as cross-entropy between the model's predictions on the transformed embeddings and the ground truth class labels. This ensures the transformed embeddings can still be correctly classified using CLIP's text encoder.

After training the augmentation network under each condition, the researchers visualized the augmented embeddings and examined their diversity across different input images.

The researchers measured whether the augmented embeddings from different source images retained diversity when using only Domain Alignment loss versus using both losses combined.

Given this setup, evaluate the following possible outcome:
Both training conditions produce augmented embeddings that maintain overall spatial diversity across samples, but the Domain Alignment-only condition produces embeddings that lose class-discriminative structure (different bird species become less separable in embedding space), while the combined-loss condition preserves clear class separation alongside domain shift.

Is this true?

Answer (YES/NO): NO